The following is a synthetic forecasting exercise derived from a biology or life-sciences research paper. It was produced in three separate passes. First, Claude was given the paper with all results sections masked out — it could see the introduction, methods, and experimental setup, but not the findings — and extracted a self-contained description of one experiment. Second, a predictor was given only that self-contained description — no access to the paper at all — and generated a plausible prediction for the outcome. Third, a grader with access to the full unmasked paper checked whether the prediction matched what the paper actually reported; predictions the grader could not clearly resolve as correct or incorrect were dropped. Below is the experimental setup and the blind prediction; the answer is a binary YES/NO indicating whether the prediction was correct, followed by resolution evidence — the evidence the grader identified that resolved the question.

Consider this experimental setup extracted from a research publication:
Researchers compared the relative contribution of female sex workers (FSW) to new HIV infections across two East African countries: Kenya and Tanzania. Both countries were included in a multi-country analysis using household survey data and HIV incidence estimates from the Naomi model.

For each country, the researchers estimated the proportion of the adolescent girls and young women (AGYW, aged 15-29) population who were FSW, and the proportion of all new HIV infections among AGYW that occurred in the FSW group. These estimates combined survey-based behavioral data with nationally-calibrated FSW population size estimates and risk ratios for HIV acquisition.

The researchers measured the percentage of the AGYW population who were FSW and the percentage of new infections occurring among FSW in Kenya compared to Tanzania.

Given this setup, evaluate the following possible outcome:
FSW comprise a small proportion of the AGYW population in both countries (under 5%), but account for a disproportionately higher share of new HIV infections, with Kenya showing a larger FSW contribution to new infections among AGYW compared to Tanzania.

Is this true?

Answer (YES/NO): YES